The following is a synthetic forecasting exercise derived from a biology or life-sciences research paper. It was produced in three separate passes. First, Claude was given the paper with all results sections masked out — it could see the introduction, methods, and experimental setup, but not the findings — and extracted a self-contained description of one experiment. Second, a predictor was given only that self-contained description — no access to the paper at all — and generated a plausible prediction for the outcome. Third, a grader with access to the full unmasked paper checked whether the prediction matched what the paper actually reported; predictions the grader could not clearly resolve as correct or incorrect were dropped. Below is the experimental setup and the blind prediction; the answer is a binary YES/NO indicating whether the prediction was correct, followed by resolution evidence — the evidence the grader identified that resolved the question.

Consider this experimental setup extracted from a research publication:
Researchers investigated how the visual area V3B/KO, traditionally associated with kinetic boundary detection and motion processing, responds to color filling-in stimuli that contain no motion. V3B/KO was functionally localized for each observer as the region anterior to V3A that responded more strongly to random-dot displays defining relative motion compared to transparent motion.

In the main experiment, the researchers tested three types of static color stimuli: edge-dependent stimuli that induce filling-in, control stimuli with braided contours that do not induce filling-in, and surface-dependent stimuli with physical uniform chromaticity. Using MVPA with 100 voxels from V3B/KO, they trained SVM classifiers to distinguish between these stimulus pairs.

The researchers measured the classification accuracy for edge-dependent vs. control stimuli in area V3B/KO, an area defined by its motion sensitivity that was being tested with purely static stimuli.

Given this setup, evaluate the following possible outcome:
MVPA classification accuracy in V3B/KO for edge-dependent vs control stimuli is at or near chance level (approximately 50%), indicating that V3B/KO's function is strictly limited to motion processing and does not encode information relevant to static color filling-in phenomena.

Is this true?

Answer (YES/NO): NO